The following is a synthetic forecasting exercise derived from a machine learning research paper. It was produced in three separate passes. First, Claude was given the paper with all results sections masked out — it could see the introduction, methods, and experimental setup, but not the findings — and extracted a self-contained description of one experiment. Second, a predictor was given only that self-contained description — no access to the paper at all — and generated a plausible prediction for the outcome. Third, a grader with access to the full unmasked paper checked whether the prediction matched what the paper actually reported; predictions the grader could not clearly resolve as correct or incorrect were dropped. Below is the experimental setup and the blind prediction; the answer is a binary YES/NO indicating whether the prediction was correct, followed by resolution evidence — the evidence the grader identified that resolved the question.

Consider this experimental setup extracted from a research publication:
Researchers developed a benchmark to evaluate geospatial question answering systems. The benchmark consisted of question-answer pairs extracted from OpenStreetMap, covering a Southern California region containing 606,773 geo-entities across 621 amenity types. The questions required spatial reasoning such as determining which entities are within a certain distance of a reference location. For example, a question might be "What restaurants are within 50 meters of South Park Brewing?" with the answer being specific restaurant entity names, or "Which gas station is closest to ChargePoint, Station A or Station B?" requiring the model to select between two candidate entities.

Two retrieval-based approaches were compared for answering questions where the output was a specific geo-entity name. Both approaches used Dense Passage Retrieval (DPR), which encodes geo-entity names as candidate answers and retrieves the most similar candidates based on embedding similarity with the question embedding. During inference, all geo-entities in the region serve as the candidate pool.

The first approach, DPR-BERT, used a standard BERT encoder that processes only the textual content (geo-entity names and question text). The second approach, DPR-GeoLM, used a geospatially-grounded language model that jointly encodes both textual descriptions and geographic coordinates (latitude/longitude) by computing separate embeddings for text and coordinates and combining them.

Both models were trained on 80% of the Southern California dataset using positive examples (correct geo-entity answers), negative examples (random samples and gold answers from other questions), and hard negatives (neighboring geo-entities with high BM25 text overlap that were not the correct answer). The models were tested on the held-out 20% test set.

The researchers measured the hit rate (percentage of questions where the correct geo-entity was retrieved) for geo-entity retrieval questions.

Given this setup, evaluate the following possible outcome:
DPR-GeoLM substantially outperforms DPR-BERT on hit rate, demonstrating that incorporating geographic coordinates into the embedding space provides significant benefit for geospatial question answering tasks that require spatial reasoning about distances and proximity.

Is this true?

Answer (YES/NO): NO